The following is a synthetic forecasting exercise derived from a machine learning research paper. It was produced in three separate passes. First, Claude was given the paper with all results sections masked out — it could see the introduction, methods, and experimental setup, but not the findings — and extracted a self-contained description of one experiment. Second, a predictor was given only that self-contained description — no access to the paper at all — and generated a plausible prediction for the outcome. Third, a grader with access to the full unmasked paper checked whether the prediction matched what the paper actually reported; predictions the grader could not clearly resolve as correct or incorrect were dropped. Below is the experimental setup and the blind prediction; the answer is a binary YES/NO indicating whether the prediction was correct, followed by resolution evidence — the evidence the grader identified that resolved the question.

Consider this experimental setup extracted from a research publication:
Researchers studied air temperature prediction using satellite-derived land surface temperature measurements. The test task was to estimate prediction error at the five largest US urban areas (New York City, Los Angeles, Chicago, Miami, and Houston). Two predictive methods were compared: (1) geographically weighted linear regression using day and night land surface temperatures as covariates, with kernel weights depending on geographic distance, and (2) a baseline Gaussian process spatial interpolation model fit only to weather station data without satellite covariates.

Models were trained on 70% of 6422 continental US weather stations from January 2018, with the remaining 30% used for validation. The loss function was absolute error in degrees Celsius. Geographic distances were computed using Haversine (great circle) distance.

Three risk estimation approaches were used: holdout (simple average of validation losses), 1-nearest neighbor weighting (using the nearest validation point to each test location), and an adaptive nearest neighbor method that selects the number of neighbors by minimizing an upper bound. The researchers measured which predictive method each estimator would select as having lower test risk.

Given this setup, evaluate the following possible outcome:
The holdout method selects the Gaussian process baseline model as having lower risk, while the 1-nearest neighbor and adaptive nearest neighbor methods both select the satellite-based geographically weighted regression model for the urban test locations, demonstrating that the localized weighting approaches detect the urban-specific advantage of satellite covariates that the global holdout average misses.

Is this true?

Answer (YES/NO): NO